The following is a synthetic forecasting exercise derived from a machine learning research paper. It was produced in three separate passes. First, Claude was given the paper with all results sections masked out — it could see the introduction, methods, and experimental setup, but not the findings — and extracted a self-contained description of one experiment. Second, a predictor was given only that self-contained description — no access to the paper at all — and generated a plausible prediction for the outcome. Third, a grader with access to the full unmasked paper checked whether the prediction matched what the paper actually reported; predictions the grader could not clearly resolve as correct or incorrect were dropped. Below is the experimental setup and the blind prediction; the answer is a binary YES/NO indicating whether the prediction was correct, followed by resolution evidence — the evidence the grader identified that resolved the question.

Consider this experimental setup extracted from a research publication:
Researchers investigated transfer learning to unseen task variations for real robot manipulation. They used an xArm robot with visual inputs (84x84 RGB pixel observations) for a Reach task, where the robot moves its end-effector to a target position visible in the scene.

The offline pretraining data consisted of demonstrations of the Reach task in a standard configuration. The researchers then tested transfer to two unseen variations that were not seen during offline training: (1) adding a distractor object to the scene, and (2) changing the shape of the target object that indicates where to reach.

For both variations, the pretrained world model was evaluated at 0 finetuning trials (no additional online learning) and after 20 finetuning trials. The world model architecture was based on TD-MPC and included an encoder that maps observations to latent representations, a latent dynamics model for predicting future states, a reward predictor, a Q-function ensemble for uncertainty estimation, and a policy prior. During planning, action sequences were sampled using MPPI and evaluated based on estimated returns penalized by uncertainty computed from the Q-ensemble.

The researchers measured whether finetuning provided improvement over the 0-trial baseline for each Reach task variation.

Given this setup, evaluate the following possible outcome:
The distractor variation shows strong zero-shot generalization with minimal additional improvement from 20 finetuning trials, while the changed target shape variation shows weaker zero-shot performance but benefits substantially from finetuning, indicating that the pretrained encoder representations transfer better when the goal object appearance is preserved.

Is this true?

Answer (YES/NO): NO